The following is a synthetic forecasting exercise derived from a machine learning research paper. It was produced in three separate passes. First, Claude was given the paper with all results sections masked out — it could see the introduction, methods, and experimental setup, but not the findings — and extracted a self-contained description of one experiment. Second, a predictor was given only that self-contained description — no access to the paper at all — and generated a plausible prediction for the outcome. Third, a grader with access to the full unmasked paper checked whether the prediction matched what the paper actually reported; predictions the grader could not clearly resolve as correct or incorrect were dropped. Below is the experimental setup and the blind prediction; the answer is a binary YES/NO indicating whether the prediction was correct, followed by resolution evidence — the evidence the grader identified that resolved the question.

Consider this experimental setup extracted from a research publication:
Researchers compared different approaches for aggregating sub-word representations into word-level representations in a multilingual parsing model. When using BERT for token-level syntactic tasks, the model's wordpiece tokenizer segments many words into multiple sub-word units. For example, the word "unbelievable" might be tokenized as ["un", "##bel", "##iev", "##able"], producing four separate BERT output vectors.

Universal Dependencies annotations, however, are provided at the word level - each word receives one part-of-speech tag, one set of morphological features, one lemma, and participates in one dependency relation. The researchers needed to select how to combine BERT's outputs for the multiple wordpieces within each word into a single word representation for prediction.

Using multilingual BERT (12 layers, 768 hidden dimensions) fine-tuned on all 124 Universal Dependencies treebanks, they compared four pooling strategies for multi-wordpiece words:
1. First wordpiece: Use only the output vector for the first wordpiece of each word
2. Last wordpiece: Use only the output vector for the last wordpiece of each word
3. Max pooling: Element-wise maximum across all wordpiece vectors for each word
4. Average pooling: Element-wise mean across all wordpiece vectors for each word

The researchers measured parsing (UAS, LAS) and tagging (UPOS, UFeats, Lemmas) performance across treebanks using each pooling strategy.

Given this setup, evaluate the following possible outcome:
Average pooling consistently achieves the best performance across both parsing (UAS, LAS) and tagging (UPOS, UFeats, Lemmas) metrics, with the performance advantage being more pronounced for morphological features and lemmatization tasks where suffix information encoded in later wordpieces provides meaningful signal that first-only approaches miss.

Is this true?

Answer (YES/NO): NO